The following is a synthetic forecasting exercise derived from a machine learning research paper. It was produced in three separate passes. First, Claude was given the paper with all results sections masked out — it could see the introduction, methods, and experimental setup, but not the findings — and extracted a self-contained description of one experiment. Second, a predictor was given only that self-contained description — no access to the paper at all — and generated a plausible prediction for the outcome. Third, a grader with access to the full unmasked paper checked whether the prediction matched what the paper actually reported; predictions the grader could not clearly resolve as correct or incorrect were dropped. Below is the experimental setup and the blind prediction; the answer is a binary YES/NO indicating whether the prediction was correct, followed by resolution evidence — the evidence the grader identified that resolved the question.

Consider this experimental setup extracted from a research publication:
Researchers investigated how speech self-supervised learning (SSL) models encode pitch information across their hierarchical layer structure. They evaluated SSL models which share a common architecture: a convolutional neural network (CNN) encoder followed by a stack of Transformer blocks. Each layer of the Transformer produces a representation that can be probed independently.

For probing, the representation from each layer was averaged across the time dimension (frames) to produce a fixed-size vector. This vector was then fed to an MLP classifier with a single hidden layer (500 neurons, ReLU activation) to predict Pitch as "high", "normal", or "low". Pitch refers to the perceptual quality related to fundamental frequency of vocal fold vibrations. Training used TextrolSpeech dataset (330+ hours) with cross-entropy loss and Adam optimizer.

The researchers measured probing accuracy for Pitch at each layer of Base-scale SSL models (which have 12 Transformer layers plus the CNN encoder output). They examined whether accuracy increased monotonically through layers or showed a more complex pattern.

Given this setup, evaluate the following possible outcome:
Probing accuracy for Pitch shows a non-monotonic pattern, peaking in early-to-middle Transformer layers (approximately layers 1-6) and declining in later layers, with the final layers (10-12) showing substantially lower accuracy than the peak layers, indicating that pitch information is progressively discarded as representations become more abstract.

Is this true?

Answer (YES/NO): NO